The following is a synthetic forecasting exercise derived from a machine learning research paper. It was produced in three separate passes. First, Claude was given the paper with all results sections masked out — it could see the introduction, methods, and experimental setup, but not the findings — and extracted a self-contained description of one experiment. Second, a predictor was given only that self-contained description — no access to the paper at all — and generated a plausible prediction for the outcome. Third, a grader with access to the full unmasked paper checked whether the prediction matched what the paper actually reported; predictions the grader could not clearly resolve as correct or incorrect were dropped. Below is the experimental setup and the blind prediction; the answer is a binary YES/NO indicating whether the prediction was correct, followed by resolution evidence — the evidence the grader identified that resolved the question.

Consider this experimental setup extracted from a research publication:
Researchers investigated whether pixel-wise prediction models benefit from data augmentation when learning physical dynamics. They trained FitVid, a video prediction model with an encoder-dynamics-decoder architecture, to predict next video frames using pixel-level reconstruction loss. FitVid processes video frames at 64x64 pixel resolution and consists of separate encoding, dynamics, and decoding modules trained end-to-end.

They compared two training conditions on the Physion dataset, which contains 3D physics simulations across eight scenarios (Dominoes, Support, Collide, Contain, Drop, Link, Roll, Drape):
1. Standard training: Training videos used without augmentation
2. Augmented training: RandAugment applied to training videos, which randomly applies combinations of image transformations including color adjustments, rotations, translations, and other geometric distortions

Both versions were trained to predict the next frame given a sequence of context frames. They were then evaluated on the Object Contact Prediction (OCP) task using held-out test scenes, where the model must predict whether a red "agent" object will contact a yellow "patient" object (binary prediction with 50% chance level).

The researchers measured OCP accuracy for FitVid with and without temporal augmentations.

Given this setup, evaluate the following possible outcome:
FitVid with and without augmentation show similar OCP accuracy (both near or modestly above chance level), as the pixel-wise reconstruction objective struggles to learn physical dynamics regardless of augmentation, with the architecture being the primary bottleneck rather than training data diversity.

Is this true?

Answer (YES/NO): NO